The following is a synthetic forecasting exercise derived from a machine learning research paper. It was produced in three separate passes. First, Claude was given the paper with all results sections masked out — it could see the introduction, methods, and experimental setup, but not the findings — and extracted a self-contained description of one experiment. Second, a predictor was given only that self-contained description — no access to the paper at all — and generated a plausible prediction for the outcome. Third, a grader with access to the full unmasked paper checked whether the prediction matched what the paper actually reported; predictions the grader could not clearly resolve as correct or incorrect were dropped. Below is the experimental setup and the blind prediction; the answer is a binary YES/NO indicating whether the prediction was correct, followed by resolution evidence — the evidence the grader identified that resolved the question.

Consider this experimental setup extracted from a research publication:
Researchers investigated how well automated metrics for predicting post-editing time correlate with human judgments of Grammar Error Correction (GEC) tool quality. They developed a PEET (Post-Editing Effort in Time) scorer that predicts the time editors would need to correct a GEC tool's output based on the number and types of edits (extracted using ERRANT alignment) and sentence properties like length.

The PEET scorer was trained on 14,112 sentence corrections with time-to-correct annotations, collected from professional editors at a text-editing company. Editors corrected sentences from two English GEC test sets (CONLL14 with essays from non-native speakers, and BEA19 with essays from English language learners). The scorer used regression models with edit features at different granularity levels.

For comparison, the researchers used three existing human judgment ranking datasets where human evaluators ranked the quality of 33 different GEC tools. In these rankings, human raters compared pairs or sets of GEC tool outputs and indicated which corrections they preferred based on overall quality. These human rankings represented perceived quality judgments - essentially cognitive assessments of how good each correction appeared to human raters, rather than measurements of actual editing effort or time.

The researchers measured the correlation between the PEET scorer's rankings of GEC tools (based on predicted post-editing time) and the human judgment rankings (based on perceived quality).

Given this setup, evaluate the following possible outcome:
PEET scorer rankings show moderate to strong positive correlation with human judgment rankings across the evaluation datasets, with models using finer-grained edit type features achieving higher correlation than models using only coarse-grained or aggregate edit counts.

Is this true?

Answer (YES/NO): NO